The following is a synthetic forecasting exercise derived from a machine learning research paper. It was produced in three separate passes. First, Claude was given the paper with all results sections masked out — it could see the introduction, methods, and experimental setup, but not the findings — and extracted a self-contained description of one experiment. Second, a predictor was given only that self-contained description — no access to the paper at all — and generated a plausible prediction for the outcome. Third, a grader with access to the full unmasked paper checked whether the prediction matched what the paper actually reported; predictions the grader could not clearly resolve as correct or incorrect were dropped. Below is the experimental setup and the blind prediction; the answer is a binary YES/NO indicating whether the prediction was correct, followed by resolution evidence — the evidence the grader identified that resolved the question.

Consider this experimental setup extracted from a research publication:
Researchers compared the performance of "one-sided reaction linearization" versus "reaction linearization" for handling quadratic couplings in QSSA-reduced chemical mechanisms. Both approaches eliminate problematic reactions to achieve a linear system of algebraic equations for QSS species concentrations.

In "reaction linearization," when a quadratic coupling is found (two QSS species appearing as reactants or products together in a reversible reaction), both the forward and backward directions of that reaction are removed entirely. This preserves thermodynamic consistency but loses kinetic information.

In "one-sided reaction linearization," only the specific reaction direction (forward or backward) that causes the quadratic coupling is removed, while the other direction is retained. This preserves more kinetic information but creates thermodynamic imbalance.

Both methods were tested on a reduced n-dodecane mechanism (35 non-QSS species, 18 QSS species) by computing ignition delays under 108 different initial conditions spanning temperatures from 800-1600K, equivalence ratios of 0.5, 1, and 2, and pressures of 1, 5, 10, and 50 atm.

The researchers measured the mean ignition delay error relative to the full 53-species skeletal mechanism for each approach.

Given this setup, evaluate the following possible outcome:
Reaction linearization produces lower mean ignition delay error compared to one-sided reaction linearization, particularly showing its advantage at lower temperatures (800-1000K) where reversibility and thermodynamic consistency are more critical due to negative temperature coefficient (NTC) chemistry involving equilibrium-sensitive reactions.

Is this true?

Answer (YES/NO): NO